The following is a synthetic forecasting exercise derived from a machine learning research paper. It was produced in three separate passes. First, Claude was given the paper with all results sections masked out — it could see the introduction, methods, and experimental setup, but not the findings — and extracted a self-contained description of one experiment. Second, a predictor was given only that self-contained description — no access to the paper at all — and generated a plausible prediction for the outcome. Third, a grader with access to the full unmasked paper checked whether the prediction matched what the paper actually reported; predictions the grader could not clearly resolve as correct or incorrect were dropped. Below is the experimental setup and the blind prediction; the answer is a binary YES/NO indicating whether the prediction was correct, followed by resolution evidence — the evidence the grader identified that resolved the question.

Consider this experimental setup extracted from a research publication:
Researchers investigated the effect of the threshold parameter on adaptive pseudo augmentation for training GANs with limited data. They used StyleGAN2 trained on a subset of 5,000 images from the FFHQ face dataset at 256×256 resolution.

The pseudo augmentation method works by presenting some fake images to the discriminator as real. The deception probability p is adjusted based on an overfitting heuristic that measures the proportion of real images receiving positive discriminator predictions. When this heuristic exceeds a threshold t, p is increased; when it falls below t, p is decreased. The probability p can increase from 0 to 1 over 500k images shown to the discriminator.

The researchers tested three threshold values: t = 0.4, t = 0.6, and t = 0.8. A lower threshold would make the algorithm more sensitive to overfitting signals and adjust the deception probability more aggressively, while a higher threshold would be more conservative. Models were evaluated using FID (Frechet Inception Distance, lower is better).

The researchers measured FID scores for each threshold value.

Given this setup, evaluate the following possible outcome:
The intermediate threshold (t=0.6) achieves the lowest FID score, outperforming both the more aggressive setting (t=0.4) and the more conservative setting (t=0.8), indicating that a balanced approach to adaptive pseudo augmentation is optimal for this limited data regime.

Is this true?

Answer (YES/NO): YES